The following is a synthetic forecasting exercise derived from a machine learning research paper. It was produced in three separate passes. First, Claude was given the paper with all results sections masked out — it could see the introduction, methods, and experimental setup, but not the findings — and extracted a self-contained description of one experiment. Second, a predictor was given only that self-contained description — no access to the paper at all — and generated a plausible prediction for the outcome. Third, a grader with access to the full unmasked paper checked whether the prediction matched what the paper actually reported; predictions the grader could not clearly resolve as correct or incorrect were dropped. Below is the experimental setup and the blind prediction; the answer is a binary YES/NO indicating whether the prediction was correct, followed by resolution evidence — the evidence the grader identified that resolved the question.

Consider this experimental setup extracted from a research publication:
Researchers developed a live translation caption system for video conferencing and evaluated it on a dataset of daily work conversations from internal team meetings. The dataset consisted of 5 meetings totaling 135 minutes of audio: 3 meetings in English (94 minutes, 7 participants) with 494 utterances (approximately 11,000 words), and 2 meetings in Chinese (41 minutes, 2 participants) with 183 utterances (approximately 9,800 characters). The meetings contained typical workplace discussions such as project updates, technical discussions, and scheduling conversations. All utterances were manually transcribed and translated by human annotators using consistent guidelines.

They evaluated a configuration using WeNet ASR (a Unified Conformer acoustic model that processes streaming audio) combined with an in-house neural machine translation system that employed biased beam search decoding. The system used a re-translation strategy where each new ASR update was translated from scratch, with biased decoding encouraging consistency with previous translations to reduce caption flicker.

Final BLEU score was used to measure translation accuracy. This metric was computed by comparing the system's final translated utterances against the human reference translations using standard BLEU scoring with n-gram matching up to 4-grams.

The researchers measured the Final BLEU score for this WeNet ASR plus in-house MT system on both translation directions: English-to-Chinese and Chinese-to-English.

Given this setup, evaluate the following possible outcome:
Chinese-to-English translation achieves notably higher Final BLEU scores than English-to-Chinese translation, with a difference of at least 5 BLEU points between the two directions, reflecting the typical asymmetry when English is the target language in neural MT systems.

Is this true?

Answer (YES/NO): NO